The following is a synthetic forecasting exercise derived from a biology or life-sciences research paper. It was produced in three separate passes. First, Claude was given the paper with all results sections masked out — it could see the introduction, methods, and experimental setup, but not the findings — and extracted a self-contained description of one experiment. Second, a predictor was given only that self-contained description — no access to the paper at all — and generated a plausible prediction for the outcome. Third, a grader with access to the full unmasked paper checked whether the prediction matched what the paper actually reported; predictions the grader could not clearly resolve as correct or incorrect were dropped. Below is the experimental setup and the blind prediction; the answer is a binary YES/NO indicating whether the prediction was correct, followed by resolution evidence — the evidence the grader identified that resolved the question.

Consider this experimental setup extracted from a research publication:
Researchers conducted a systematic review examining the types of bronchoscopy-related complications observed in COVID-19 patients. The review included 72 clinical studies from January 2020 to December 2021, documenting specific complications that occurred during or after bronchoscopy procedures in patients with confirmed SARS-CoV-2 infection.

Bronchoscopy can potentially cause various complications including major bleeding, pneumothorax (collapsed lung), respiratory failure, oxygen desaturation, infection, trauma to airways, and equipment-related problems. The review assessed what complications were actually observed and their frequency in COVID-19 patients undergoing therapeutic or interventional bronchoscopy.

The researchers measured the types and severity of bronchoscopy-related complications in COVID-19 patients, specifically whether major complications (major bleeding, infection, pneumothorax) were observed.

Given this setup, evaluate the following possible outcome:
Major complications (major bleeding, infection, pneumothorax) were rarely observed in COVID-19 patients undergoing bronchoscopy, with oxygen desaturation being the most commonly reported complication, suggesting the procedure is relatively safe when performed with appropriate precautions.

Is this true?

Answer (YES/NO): YES